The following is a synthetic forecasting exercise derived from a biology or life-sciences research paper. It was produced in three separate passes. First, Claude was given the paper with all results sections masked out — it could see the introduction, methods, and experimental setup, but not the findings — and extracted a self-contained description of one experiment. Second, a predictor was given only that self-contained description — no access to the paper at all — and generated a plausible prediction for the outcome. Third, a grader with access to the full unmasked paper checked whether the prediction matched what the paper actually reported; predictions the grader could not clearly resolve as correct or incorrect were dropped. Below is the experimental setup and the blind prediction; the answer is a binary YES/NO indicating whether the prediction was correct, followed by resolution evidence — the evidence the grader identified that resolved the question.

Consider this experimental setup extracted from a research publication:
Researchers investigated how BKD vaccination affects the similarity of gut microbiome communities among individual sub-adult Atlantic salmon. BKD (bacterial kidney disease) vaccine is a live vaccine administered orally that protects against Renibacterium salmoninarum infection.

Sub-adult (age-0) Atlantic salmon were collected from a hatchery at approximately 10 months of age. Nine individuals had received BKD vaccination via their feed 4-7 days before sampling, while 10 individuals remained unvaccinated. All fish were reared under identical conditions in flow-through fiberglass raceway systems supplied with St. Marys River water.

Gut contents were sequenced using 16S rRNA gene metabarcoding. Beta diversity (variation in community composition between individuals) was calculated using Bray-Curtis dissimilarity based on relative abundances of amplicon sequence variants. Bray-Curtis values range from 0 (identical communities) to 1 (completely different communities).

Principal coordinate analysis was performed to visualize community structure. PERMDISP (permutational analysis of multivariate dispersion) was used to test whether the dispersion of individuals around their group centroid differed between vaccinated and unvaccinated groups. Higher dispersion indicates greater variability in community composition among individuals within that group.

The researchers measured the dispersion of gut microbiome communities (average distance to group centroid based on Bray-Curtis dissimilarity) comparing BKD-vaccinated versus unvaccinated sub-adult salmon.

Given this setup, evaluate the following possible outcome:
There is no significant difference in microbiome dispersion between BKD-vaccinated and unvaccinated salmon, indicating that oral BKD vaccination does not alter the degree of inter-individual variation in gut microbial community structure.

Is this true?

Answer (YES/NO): NO